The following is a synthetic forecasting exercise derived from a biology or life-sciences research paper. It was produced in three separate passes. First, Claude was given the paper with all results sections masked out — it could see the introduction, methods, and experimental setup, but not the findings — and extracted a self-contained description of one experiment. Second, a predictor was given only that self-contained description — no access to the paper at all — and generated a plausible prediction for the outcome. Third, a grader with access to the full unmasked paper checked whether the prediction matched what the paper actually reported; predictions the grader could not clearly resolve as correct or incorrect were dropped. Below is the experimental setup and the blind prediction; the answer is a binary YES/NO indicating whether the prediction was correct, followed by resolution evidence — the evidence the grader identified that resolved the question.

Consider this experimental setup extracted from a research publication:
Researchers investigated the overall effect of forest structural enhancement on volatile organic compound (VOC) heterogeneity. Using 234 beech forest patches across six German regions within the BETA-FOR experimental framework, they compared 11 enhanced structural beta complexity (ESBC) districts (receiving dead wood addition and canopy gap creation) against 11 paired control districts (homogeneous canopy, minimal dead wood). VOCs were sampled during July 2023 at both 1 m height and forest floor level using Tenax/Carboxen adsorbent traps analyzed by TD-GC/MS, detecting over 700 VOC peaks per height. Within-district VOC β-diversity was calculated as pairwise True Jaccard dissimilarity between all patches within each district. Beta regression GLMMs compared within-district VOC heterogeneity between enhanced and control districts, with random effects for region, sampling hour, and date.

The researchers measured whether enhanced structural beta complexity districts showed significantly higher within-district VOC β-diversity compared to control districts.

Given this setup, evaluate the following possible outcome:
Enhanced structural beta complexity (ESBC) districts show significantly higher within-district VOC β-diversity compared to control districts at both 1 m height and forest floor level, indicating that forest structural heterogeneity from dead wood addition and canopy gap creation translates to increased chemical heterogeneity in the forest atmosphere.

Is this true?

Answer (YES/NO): NO